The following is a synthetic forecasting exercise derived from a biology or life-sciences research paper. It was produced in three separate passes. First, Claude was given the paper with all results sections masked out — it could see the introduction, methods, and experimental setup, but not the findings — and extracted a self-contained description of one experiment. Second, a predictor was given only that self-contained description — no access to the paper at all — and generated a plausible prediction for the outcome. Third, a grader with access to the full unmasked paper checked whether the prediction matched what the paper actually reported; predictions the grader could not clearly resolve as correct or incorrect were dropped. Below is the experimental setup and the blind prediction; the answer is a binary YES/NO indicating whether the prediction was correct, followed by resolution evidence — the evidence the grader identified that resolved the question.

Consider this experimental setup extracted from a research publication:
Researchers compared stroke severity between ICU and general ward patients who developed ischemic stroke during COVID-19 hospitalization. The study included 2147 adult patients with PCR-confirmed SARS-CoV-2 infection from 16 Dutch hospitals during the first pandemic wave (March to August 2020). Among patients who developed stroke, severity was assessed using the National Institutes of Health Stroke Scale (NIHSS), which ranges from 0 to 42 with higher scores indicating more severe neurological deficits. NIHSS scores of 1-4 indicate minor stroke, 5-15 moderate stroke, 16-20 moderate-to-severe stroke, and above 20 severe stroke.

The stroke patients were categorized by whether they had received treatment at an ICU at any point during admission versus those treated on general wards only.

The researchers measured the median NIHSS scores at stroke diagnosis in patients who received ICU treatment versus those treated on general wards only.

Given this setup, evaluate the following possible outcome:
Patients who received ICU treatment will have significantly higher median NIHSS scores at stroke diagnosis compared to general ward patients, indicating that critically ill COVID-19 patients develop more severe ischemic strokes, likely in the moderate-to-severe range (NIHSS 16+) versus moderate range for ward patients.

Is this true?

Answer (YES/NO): YES